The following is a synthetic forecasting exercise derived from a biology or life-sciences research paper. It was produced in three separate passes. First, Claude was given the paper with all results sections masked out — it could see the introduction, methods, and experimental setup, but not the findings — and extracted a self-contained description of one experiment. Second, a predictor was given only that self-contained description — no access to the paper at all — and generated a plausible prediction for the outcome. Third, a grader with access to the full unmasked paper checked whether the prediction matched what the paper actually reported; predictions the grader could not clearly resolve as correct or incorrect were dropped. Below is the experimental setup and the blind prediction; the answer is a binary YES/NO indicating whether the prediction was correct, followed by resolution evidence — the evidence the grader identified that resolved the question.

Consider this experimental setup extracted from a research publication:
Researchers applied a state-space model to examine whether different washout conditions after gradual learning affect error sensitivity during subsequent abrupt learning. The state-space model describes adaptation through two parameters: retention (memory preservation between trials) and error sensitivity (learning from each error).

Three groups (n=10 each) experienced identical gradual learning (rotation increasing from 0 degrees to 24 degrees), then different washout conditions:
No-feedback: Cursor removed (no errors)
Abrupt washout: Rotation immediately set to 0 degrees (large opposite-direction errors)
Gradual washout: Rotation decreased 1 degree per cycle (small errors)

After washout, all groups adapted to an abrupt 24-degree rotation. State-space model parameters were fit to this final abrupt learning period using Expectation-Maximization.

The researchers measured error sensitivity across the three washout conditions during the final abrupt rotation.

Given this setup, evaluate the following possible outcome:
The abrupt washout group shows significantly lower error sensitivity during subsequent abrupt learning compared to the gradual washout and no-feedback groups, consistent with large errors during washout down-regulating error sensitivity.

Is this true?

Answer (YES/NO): NO